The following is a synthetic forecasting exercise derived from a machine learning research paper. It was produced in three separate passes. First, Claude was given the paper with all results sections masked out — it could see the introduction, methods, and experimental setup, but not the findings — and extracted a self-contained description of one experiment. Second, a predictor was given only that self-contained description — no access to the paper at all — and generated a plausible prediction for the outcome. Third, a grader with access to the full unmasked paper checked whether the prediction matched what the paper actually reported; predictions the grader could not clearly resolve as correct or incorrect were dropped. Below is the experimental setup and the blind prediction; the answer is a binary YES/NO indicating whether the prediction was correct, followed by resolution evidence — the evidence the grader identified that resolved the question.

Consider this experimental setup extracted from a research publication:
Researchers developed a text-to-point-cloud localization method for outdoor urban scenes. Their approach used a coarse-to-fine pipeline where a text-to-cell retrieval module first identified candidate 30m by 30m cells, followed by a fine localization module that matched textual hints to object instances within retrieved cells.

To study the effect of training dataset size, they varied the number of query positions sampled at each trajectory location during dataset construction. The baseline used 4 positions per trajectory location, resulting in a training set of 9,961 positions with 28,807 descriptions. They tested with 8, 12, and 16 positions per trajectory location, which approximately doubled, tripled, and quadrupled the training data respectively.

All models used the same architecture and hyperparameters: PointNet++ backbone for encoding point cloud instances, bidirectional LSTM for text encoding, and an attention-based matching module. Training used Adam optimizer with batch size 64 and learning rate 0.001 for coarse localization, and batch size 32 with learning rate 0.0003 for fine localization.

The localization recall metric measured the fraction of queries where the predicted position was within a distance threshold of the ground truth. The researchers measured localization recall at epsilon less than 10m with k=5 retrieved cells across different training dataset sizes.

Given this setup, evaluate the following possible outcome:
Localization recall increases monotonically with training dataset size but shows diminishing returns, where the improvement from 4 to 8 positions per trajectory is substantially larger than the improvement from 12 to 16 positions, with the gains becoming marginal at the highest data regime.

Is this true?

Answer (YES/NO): NO